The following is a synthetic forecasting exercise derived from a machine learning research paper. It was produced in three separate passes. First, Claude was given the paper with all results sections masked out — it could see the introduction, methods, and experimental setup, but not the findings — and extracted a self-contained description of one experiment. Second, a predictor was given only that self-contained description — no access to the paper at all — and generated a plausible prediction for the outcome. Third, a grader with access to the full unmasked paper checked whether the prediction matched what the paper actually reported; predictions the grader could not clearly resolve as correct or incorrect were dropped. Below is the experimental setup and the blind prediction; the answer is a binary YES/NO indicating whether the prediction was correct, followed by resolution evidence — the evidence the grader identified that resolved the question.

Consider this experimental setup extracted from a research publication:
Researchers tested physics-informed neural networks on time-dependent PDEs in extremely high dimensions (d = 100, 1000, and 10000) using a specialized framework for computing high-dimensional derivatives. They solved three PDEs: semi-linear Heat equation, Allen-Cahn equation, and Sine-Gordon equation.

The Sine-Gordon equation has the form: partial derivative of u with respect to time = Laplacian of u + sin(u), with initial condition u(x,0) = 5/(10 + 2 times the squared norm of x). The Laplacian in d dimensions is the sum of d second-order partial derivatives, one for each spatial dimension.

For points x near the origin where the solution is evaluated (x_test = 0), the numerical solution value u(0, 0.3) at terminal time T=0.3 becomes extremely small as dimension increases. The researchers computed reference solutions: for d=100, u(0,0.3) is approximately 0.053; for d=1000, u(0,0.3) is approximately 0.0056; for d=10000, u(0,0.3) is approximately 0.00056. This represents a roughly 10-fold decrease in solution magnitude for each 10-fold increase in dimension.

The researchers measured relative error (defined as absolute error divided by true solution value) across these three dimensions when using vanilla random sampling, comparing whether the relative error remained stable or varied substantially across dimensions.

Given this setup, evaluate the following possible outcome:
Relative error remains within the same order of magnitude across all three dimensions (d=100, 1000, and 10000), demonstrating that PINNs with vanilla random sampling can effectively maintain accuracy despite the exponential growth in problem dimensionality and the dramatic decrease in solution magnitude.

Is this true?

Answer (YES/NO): NO